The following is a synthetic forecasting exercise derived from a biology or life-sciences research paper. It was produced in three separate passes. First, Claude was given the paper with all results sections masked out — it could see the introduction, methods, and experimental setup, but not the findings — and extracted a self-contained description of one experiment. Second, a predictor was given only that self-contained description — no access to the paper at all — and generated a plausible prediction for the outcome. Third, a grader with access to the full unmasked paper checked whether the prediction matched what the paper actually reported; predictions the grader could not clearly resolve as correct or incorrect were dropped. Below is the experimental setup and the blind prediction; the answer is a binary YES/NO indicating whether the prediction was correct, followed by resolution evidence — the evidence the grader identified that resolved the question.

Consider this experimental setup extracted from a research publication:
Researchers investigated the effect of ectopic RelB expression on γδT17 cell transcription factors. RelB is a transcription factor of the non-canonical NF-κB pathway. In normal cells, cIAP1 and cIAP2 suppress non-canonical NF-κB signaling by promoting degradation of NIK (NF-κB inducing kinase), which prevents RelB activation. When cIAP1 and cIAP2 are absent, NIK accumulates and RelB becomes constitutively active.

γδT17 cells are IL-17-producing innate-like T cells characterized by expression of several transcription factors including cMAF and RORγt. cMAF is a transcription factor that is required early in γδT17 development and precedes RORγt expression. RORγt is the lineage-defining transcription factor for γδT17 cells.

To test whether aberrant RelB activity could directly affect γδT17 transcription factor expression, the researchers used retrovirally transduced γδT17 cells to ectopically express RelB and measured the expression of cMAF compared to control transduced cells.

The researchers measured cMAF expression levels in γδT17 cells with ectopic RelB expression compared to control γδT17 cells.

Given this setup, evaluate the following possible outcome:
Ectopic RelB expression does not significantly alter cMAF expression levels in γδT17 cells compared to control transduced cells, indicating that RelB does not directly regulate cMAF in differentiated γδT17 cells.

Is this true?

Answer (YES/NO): NO